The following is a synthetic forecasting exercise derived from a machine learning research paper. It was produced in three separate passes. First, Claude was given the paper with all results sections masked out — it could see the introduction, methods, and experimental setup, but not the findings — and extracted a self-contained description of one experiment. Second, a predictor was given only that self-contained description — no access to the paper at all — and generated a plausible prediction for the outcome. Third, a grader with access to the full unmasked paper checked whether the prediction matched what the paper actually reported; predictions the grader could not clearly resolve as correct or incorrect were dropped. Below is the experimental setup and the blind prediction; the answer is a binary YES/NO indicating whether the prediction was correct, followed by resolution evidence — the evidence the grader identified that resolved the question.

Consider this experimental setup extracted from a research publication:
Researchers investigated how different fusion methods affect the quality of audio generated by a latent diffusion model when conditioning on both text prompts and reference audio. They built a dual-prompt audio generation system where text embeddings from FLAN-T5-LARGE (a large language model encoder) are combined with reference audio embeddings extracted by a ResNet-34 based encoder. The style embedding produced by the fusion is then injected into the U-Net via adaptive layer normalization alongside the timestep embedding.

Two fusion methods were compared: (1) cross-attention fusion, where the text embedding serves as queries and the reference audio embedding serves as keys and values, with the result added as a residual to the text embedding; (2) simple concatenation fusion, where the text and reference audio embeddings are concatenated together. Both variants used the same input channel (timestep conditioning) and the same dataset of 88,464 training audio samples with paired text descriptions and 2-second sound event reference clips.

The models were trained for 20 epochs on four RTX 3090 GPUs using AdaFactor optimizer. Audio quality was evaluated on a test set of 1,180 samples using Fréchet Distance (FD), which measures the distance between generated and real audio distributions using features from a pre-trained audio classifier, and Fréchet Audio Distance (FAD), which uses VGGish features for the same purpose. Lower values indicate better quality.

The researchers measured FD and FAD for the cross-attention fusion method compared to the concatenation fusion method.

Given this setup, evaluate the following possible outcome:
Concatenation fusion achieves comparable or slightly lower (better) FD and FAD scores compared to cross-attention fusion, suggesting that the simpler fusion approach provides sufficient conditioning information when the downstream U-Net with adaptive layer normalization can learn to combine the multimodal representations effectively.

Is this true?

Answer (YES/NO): NO